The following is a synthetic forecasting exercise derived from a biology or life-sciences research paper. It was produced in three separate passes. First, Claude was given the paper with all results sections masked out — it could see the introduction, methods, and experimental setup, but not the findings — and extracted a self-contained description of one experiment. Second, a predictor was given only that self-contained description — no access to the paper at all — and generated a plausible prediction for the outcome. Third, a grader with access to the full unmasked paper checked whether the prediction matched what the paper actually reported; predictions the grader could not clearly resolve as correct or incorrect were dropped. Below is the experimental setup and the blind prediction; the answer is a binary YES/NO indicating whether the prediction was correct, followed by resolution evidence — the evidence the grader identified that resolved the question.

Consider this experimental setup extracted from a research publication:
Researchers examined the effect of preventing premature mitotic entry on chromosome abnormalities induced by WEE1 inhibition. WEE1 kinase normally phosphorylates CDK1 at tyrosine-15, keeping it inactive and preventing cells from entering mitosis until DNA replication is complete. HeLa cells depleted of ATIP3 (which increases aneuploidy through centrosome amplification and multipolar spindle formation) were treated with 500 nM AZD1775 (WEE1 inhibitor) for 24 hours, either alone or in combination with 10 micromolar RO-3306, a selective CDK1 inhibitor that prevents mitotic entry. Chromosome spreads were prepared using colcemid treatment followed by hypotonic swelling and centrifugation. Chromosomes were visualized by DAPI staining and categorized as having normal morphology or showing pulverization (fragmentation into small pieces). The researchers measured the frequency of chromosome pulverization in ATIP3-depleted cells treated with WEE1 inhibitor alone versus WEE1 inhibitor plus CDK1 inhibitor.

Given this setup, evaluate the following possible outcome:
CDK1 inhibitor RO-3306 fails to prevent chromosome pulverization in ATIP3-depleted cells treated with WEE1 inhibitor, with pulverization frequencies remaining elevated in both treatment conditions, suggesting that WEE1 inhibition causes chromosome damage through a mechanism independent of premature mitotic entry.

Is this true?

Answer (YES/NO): NO